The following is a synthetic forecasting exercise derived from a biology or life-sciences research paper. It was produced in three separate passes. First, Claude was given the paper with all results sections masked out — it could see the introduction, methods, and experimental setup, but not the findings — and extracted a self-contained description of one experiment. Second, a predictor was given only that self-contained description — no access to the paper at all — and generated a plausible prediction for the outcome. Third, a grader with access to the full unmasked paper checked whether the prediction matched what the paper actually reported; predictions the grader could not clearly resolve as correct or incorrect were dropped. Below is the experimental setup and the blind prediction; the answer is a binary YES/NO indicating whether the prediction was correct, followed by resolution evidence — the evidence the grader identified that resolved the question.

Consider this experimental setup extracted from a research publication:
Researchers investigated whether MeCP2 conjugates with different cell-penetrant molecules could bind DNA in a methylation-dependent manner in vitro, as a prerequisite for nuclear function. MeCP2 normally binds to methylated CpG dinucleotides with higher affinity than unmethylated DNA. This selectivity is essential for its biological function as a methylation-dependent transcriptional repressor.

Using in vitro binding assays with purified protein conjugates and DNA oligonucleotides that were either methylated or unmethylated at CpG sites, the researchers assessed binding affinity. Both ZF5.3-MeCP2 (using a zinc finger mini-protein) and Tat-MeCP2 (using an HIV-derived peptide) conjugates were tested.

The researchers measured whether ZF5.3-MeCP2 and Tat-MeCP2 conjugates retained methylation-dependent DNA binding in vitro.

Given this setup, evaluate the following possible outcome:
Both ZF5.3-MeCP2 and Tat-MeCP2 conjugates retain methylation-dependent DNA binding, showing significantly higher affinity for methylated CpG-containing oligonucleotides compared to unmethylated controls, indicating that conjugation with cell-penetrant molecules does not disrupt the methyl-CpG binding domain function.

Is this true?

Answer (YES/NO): YES